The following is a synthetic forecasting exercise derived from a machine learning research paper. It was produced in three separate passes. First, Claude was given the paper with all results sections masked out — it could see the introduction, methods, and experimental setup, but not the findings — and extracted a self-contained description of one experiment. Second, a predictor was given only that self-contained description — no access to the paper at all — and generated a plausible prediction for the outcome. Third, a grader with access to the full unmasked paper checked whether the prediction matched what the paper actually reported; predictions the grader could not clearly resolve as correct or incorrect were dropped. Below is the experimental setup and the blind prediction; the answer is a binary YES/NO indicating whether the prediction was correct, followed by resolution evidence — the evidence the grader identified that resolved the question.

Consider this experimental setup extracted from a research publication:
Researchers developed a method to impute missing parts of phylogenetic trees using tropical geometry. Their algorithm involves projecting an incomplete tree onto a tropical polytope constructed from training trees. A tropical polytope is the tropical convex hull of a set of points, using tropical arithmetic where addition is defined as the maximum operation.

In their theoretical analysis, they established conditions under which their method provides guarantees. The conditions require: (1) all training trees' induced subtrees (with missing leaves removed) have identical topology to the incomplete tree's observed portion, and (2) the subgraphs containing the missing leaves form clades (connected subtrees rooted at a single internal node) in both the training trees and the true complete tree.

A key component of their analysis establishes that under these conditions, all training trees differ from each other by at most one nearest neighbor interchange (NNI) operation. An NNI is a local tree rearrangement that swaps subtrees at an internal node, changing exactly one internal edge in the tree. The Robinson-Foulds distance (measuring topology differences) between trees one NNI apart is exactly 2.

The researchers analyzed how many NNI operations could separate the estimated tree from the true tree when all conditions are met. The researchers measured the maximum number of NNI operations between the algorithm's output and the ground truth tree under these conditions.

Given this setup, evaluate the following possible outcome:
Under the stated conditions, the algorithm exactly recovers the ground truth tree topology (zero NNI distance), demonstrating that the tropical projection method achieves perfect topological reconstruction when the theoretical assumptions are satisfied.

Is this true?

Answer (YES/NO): NO